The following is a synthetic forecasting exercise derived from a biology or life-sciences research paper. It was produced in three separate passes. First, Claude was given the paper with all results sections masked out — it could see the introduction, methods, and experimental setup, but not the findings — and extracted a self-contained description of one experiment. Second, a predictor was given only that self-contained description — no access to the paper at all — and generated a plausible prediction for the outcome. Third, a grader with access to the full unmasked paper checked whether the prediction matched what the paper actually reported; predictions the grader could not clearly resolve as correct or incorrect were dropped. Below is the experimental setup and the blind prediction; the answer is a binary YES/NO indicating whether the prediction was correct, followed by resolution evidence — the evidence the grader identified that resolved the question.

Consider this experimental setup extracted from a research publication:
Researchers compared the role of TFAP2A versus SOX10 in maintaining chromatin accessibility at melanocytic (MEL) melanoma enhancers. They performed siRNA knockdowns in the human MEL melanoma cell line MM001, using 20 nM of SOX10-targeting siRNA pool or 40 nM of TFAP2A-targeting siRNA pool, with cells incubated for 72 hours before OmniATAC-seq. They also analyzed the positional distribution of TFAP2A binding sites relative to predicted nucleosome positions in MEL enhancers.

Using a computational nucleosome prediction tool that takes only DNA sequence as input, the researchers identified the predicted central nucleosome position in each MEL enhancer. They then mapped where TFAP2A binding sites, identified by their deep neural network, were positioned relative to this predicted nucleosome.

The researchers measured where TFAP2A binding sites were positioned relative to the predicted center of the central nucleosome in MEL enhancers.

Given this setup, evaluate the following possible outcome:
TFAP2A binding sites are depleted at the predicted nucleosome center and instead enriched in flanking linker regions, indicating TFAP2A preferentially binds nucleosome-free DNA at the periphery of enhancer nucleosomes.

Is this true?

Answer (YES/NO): NO